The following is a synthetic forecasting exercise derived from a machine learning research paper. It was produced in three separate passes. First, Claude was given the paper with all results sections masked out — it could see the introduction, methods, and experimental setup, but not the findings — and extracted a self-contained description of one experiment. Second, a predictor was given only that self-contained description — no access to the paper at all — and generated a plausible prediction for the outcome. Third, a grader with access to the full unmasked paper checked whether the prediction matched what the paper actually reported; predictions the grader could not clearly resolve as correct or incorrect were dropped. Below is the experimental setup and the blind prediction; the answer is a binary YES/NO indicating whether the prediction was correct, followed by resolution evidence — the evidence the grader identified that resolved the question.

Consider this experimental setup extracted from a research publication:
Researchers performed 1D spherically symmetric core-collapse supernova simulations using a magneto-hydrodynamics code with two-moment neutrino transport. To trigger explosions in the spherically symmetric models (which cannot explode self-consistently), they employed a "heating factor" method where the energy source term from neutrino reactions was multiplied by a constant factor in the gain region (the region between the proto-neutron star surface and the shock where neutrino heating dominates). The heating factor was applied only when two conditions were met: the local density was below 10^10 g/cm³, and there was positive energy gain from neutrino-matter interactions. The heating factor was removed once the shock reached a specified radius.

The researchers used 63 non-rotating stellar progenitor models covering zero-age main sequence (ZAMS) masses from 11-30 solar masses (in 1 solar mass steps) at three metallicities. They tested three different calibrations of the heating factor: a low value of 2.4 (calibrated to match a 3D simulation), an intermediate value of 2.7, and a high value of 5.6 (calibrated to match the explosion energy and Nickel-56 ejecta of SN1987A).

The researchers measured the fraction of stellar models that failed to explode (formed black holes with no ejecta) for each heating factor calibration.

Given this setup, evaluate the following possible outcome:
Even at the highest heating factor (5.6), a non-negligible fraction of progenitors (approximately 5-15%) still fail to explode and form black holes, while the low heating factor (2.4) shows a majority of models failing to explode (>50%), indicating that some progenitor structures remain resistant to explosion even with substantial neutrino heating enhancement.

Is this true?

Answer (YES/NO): NO